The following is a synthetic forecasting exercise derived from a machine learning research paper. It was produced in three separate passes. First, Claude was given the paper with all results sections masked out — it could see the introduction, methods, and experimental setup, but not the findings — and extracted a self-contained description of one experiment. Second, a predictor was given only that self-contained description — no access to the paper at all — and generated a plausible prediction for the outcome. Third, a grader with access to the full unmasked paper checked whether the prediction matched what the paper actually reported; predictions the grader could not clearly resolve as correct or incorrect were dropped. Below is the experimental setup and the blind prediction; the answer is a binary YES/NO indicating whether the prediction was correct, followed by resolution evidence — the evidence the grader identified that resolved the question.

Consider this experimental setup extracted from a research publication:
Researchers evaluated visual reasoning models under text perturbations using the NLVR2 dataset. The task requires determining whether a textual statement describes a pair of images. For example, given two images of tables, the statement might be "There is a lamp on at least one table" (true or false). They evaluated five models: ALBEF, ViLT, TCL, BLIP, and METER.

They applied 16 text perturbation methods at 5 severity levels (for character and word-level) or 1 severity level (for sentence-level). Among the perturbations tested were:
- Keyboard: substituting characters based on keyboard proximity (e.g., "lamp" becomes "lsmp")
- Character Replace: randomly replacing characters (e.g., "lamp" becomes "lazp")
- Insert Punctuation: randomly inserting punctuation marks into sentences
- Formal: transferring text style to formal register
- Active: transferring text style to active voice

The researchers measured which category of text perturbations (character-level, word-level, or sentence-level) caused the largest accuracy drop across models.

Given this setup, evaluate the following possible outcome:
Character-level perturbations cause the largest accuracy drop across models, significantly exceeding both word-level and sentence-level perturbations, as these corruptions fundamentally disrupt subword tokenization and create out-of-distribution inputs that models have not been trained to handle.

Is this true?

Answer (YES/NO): YES